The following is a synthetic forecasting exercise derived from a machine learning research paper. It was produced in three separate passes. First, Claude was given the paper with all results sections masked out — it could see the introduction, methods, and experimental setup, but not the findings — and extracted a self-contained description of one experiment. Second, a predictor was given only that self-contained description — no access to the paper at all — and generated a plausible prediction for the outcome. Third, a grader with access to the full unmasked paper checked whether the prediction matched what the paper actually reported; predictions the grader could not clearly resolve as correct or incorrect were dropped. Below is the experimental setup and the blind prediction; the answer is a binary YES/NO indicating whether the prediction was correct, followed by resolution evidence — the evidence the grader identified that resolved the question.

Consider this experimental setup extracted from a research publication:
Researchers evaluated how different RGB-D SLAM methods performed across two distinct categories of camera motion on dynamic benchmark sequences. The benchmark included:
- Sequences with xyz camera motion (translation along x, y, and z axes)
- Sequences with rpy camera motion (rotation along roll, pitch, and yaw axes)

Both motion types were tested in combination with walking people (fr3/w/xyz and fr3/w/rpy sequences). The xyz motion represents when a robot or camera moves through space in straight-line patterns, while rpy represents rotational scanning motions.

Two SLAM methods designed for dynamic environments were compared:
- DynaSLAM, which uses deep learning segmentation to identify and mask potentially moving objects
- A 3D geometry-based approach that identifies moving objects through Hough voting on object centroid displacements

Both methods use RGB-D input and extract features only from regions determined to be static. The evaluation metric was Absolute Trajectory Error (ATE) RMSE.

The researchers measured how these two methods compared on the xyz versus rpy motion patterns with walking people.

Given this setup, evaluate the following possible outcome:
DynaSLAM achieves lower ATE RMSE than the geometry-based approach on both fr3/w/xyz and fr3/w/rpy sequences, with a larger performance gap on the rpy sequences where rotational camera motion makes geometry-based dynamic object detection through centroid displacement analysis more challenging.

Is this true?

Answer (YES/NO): NO